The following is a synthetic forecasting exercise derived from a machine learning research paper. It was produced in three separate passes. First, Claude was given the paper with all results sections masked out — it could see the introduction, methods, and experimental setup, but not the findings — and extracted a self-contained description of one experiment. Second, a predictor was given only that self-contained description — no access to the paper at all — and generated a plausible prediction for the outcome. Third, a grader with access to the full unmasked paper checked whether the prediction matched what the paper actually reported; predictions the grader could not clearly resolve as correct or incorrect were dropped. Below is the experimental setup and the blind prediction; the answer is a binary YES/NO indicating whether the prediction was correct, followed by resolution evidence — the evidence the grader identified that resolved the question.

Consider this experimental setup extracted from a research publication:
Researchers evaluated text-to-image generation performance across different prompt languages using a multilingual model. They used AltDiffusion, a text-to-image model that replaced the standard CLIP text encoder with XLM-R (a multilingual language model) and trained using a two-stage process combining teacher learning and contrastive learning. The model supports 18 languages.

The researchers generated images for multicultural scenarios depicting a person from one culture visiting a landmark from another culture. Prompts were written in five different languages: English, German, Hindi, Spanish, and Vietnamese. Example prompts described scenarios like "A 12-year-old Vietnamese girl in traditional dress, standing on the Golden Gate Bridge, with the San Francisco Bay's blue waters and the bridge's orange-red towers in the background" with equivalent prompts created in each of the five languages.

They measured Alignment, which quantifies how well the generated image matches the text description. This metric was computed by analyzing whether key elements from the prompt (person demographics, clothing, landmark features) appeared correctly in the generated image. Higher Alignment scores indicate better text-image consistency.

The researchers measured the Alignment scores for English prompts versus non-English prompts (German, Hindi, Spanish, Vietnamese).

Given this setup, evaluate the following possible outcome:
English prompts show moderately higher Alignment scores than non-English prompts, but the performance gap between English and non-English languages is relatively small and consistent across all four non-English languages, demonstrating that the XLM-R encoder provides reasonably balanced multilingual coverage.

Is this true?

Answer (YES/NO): NO